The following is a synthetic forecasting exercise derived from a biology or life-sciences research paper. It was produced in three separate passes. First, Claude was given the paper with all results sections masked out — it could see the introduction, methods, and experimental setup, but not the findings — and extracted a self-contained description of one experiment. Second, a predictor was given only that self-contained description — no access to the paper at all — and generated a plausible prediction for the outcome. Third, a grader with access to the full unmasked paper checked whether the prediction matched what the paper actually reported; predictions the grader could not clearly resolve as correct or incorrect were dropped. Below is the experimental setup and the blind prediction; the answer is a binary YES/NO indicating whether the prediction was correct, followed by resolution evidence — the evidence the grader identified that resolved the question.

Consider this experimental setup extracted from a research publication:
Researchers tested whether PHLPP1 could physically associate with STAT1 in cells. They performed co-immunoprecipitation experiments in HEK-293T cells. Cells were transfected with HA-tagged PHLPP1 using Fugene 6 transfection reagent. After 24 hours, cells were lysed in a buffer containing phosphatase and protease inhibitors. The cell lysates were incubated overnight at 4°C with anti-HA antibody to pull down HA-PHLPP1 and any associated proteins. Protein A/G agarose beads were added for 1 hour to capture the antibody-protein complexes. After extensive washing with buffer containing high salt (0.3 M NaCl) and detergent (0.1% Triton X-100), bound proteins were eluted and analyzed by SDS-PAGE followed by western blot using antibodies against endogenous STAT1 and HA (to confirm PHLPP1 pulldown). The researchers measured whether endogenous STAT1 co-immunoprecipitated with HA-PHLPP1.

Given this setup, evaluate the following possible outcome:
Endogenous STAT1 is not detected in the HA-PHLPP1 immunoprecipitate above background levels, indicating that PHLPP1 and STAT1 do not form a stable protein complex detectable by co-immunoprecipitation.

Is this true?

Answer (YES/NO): NO